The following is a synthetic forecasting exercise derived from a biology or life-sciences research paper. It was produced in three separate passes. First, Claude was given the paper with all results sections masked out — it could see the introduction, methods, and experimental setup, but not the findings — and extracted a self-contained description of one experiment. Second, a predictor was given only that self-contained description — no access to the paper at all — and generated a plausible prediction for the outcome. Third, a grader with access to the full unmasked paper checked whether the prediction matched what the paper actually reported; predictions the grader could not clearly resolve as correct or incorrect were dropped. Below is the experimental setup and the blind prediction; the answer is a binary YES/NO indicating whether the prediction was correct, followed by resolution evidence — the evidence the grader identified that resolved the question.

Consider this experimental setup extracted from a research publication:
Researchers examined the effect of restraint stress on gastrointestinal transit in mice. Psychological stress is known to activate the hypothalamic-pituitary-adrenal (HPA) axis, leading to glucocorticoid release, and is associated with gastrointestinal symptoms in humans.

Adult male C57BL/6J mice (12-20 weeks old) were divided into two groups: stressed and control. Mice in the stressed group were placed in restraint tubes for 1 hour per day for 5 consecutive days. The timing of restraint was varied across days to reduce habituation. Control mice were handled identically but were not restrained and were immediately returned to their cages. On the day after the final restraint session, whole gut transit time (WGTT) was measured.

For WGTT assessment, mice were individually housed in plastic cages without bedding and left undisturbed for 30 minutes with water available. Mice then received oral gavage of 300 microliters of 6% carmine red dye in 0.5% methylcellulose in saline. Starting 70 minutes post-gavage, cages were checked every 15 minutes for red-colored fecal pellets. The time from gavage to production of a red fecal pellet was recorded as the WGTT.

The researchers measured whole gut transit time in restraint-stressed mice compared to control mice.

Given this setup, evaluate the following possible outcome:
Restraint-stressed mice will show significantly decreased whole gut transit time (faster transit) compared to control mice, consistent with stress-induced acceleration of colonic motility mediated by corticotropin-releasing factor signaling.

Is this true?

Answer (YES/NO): NO